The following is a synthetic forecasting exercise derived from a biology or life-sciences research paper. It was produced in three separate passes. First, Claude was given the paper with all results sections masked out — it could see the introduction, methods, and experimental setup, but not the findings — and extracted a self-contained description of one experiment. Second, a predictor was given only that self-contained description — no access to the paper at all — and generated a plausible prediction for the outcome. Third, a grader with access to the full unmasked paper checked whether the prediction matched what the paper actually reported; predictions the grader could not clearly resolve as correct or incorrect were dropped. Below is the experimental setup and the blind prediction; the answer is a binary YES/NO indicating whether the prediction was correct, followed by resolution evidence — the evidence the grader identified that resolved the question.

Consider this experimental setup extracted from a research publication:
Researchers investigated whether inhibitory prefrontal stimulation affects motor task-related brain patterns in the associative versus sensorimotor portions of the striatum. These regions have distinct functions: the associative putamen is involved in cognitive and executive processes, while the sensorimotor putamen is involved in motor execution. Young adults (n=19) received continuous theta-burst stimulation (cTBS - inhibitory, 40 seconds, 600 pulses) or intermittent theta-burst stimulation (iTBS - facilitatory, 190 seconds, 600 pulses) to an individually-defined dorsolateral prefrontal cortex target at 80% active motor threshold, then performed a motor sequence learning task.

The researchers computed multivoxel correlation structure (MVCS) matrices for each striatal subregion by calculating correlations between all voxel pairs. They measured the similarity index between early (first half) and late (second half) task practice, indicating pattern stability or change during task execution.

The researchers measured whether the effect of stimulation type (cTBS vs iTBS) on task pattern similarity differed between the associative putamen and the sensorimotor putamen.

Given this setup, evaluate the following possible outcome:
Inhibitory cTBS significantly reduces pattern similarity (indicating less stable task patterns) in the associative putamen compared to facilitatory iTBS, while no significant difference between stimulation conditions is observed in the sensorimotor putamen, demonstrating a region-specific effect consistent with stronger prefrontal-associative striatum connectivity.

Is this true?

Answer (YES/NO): NO